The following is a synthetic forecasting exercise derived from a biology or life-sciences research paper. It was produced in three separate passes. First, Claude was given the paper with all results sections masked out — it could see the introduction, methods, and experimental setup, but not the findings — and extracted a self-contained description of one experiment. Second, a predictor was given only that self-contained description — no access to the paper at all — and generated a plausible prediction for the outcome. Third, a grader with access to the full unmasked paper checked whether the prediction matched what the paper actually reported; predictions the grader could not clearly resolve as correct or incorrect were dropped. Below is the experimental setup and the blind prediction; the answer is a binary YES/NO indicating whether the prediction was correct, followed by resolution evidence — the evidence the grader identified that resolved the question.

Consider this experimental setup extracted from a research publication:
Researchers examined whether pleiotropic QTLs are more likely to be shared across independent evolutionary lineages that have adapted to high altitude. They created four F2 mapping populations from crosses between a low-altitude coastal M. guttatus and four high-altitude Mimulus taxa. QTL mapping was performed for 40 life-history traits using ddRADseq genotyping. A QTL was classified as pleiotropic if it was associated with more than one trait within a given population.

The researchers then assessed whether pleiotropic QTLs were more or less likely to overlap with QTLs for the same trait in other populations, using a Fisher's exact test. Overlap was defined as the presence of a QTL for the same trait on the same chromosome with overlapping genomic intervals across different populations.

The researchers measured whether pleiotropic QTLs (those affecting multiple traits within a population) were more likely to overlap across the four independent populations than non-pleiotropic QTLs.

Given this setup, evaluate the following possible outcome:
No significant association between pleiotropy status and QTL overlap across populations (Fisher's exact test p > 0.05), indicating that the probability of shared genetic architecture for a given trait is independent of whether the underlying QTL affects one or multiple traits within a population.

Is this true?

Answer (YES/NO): NO